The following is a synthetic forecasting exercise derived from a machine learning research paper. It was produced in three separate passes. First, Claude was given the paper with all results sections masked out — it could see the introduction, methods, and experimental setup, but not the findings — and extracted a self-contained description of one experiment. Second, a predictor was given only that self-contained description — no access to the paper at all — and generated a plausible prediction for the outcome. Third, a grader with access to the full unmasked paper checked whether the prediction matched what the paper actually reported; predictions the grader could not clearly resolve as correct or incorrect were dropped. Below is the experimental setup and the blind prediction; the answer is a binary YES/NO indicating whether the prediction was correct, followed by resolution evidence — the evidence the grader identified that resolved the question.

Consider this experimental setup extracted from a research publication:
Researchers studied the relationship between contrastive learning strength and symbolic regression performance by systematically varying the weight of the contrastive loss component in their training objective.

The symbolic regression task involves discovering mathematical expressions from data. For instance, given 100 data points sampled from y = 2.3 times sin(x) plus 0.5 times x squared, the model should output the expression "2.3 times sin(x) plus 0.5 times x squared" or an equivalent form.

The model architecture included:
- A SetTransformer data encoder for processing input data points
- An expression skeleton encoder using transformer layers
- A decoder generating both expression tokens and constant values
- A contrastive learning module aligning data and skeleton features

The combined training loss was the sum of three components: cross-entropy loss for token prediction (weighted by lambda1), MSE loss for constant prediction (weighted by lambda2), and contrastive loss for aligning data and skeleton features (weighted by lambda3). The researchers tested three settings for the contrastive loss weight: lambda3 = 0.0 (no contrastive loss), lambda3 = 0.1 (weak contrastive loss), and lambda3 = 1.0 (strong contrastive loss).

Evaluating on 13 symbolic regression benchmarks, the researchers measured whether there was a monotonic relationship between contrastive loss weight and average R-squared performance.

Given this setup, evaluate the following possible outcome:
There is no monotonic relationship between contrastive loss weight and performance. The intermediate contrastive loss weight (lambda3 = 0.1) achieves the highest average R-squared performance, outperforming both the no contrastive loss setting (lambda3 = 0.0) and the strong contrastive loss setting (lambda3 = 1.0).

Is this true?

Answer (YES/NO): NO